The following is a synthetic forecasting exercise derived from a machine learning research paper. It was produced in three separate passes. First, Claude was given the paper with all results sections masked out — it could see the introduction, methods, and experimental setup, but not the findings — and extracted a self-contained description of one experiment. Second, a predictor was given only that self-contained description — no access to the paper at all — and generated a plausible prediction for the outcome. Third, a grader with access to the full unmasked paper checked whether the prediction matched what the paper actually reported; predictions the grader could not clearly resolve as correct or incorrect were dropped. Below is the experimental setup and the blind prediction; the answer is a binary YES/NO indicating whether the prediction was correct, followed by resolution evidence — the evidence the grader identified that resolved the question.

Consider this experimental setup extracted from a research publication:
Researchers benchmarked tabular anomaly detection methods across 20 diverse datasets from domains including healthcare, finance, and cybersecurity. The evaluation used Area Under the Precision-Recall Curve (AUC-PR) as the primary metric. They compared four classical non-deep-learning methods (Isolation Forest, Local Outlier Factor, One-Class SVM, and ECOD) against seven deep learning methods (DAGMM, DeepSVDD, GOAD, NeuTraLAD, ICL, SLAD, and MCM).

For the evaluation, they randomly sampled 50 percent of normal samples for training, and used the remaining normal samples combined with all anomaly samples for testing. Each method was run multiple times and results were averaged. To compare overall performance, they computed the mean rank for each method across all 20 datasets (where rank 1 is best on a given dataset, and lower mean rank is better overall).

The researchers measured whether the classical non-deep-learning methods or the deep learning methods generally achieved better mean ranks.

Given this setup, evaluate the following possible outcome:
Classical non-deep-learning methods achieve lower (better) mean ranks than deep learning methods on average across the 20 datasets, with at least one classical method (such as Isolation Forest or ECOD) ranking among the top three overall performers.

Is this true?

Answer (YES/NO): NO